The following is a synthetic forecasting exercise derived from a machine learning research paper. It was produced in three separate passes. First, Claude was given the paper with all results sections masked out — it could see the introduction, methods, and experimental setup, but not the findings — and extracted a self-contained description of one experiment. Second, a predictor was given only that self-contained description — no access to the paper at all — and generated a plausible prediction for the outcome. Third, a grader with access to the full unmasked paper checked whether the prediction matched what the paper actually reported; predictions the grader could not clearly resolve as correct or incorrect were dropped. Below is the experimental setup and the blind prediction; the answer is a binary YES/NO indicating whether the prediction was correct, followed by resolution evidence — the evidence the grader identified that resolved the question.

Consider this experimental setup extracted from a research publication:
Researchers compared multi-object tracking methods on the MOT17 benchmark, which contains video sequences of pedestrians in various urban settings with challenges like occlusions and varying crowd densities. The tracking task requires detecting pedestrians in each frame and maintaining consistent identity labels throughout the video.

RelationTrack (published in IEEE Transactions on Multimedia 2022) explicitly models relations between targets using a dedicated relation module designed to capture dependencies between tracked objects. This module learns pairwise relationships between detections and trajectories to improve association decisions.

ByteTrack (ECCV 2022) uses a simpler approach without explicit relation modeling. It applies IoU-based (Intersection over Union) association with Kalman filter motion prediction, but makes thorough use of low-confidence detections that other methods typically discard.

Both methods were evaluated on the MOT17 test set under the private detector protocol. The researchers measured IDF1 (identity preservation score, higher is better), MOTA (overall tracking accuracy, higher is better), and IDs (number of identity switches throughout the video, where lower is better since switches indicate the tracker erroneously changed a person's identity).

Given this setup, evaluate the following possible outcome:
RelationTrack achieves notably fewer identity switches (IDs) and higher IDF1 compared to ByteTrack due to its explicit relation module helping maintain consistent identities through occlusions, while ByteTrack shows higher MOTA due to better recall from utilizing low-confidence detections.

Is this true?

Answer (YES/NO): NO